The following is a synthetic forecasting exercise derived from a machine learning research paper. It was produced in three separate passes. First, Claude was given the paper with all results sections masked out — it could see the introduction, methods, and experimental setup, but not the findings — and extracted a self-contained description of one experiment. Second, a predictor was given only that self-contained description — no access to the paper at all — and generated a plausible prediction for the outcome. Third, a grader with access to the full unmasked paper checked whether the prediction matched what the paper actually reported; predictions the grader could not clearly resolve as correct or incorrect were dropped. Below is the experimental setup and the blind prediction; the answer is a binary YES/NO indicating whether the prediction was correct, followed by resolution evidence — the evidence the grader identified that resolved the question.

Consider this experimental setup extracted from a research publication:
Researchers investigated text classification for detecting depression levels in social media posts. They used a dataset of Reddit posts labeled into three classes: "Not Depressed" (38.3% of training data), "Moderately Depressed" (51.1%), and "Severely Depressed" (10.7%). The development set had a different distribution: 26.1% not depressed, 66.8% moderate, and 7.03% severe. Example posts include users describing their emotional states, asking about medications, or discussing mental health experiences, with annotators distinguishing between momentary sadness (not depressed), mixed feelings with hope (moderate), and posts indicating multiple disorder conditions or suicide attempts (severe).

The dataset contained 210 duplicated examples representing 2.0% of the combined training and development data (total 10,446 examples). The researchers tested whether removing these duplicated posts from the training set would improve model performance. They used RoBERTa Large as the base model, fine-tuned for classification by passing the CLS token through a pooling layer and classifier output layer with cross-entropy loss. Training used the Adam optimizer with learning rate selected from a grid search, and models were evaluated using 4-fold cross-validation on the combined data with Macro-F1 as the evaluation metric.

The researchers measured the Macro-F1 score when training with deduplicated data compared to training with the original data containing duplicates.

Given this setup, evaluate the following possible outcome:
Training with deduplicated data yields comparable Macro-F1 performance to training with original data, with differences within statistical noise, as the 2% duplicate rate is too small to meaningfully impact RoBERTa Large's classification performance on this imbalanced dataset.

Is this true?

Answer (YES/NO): NO